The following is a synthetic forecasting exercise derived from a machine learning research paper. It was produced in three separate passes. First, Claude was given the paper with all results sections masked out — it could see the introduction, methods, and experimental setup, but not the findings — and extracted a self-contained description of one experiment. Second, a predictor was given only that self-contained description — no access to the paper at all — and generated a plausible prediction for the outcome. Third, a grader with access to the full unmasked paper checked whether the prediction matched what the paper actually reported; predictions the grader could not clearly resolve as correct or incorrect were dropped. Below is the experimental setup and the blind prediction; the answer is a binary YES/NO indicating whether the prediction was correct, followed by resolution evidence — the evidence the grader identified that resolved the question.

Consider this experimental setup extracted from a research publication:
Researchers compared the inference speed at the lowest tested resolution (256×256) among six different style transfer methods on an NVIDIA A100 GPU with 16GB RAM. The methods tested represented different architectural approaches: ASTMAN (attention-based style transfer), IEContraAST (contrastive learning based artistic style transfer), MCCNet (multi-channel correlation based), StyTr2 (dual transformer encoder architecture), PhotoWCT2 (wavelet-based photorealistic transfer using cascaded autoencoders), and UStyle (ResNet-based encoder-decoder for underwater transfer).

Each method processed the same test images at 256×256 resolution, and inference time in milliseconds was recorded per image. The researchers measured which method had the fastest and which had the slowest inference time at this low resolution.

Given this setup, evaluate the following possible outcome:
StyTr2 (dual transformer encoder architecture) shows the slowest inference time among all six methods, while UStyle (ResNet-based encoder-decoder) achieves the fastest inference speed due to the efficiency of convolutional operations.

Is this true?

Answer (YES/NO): NO